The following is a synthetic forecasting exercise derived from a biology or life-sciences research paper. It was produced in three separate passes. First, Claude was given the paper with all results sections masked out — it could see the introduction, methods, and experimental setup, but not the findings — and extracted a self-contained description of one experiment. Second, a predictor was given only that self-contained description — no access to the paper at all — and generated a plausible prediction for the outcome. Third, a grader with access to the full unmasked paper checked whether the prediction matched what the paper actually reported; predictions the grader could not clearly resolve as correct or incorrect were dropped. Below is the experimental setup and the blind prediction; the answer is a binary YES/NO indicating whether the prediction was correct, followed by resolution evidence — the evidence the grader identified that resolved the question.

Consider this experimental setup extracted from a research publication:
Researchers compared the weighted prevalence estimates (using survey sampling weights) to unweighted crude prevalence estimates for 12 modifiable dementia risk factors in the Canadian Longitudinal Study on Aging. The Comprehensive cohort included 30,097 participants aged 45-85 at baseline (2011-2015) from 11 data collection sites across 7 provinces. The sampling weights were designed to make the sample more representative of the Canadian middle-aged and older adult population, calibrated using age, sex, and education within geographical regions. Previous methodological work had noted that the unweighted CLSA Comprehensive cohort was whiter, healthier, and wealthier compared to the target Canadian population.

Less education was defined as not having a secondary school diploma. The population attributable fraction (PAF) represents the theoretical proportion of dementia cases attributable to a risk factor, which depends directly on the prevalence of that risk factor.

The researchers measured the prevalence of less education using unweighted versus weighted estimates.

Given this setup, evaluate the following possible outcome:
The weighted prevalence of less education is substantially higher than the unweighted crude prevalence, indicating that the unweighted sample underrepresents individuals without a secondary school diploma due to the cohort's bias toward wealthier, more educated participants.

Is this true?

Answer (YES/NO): YES